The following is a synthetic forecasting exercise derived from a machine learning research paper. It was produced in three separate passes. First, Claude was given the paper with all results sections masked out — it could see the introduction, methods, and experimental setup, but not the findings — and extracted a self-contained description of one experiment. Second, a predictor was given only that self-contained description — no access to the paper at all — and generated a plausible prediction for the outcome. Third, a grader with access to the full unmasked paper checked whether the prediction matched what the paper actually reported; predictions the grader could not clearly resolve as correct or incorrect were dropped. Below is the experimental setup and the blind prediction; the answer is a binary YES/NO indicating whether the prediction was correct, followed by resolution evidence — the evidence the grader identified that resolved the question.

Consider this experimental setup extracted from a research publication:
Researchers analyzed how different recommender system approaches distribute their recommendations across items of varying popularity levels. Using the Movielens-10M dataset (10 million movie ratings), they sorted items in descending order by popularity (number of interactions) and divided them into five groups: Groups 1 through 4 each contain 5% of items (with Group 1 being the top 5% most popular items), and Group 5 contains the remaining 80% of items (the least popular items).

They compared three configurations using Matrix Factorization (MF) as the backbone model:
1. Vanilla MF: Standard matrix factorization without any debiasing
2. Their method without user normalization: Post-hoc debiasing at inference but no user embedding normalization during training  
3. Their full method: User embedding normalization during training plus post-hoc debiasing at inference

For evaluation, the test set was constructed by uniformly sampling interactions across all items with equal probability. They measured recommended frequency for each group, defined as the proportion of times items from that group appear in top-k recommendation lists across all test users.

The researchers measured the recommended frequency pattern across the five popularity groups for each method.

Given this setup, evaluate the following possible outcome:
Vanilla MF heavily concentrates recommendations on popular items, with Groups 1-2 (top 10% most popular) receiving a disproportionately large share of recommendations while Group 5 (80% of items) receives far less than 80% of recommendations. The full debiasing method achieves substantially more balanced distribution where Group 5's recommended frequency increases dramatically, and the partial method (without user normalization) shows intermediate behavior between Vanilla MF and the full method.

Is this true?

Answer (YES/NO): NO